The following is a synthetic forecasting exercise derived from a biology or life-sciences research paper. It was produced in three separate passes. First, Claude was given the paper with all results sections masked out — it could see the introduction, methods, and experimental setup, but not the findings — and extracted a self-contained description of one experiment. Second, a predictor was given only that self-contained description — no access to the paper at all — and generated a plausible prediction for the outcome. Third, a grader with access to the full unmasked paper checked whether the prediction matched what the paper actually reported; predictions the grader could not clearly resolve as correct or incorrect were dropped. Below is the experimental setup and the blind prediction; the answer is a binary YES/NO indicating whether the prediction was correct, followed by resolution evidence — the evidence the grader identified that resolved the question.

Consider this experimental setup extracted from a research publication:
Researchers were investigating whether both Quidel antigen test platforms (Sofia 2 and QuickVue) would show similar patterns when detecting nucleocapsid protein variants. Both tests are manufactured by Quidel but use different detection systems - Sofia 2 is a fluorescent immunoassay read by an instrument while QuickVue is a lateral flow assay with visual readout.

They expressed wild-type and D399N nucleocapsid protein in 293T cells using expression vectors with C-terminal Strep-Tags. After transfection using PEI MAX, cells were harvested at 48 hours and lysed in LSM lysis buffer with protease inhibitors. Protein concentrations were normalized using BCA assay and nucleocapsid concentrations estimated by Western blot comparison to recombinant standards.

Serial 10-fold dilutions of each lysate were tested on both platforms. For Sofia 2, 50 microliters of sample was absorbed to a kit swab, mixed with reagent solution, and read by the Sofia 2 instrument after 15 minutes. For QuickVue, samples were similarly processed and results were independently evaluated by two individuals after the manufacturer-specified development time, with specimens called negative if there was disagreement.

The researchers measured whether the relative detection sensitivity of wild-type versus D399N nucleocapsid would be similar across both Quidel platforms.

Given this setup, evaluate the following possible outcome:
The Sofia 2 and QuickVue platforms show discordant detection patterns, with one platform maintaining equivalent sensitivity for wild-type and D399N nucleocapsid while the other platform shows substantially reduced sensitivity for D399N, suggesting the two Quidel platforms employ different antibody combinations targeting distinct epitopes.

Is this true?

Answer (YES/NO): YES